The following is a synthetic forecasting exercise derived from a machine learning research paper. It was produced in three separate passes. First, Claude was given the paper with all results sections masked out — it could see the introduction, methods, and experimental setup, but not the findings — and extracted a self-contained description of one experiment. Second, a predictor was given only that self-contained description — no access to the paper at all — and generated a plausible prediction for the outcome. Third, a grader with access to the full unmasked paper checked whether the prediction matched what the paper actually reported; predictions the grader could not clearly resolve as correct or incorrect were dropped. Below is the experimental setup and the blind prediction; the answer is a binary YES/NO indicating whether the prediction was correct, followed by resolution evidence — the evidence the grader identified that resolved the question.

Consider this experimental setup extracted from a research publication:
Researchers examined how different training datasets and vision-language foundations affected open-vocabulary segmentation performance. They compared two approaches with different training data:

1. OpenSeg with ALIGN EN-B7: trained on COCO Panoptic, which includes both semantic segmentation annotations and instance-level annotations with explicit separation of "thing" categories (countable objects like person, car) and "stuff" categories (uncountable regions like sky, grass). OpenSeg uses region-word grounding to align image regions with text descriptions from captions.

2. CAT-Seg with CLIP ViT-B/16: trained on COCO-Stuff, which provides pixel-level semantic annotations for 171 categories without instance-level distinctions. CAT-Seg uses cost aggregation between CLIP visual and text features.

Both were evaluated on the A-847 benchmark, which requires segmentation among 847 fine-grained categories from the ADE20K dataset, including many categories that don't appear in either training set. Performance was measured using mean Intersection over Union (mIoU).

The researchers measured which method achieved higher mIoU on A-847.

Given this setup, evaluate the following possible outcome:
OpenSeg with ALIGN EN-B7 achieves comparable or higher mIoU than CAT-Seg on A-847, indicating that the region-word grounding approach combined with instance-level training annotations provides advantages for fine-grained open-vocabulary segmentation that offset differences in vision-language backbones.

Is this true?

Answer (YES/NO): NO